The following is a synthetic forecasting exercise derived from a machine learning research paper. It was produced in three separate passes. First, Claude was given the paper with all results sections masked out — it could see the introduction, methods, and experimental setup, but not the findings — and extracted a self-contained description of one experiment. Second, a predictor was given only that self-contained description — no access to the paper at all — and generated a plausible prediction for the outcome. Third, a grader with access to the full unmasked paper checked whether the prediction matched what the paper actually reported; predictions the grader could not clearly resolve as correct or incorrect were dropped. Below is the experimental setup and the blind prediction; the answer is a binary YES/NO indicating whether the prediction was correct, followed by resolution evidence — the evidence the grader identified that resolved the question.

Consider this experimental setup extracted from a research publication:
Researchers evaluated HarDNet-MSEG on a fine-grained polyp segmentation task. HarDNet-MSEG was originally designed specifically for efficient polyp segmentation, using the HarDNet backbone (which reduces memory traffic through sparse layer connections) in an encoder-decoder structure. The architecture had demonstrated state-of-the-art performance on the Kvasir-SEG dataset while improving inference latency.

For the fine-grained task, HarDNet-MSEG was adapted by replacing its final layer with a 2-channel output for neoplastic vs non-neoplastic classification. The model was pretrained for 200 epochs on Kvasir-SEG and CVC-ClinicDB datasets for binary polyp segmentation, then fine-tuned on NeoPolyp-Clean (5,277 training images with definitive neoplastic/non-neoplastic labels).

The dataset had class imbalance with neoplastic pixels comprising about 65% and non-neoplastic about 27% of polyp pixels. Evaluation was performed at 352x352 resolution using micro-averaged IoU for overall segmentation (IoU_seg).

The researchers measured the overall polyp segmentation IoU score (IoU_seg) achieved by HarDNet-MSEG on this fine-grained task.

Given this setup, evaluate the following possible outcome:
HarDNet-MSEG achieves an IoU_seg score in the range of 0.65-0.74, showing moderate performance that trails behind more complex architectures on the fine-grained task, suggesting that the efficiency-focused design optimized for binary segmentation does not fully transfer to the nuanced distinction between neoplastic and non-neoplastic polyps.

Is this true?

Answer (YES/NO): NO